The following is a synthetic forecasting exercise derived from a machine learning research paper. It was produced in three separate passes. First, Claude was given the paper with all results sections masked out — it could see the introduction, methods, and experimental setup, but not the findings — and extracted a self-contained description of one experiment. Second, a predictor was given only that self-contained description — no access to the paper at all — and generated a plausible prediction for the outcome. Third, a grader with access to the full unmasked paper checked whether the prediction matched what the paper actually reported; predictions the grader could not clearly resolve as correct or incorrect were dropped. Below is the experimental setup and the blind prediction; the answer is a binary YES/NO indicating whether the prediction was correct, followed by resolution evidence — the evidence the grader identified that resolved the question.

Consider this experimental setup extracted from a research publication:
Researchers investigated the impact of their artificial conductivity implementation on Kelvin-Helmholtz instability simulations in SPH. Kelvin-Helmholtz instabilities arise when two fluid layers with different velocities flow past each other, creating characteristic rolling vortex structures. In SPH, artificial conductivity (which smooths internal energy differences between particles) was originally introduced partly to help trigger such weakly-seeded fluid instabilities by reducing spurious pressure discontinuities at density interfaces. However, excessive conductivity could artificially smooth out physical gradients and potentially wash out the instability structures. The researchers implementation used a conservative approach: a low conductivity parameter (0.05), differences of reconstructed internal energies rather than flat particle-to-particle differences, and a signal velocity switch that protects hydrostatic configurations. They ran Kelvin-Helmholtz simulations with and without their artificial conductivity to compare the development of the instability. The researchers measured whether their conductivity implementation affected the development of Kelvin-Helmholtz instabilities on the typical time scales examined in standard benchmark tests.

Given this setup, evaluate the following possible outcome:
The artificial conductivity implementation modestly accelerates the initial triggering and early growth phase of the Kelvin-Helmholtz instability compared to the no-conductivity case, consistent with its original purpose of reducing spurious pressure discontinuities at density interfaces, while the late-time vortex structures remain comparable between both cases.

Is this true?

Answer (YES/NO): NO